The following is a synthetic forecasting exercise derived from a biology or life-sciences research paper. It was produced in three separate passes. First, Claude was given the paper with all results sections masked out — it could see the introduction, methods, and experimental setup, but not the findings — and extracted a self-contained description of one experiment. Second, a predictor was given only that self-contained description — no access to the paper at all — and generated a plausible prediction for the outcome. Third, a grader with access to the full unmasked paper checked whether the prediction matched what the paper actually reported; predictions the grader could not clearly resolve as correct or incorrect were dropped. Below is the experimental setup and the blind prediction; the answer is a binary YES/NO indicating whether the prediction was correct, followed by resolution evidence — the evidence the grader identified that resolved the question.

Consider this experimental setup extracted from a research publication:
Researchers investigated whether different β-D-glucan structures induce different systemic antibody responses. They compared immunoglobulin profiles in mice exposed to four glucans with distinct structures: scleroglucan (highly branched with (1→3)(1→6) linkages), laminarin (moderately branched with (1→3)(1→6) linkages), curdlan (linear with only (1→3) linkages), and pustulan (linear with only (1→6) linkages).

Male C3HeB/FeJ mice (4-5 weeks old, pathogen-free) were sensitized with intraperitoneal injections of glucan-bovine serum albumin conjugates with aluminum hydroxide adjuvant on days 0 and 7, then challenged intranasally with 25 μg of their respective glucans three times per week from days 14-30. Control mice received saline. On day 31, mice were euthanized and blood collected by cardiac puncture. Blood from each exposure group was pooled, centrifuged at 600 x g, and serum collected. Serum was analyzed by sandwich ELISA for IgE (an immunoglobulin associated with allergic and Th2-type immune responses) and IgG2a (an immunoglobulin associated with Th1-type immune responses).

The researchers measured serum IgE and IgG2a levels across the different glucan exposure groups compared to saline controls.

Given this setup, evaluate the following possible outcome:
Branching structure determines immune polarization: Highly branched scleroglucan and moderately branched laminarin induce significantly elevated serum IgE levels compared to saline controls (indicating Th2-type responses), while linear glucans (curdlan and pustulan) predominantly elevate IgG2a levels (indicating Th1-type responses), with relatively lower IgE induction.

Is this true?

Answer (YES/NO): NO